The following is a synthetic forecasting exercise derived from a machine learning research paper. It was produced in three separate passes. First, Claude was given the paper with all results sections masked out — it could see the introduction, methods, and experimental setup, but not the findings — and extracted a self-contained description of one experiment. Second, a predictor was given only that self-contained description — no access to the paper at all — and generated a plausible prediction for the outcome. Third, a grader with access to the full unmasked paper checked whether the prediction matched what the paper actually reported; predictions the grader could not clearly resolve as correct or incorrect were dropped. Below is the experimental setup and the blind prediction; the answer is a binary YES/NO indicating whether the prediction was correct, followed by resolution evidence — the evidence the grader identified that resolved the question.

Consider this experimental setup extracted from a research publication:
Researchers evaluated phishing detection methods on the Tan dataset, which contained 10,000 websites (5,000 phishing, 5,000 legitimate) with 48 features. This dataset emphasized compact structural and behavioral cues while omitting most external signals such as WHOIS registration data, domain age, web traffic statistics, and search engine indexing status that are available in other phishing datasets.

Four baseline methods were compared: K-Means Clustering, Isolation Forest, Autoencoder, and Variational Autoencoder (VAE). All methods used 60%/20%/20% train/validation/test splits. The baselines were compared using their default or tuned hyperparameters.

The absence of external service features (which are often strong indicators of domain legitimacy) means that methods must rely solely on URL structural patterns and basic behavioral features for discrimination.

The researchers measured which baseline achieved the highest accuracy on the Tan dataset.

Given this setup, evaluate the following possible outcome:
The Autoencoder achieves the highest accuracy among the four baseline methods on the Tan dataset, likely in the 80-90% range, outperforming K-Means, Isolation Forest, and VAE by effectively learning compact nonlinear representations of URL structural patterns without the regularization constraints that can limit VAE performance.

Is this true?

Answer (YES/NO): NO